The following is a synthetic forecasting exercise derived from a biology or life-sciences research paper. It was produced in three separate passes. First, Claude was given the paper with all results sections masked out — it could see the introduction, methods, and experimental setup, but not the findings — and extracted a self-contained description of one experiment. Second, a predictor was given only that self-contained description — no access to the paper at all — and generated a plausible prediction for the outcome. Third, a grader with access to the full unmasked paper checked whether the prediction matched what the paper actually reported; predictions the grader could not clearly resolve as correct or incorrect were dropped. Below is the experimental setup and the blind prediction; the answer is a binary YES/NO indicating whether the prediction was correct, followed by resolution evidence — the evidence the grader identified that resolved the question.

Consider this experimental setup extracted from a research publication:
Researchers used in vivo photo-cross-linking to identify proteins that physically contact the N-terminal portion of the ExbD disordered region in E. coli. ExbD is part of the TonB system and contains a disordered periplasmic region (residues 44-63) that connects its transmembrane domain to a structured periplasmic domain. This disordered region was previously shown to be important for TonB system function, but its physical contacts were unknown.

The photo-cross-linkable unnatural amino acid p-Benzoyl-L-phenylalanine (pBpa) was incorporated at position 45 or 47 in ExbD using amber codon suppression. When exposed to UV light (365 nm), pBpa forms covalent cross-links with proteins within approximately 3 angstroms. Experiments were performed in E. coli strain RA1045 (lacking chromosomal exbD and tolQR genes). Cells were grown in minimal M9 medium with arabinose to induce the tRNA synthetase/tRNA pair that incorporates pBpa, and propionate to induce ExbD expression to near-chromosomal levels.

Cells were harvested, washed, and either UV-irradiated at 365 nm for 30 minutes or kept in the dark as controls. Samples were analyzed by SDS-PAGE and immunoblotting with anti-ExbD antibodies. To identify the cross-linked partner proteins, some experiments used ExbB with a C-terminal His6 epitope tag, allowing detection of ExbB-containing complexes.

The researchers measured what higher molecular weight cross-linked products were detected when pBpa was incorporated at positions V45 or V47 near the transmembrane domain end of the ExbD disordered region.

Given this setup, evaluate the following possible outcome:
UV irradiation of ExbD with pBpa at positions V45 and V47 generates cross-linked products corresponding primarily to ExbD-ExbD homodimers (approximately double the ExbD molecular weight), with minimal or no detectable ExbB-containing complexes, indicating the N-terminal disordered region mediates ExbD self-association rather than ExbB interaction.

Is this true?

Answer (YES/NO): NO